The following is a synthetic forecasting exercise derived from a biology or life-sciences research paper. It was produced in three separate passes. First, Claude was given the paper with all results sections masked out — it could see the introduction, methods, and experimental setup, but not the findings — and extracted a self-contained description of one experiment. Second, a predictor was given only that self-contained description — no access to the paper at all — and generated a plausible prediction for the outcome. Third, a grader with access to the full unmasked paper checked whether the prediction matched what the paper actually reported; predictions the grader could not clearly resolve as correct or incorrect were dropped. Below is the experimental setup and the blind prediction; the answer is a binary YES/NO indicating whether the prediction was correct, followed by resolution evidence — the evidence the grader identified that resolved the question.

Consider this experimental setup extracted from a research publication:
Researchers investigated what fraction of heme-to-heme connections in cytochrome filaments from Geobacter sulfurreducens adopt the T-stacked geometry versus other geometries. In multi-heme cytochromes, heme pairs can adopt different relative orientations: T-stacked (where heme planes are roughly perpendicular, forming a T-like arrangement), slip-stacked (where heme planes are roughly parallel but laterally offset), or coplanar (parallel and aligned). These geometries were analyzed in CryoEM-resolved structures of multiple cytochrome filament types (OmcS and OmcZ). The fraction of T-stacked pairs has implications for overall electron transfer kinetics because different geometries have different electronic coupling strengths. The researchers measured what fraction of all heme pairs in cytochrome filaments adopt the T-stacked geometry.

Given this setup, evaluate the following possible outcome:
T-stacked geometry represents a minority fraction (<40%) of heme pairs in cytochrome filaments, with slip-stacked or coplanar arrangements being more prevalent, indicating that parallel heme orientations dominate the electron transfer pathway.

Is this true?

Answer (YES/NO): NO